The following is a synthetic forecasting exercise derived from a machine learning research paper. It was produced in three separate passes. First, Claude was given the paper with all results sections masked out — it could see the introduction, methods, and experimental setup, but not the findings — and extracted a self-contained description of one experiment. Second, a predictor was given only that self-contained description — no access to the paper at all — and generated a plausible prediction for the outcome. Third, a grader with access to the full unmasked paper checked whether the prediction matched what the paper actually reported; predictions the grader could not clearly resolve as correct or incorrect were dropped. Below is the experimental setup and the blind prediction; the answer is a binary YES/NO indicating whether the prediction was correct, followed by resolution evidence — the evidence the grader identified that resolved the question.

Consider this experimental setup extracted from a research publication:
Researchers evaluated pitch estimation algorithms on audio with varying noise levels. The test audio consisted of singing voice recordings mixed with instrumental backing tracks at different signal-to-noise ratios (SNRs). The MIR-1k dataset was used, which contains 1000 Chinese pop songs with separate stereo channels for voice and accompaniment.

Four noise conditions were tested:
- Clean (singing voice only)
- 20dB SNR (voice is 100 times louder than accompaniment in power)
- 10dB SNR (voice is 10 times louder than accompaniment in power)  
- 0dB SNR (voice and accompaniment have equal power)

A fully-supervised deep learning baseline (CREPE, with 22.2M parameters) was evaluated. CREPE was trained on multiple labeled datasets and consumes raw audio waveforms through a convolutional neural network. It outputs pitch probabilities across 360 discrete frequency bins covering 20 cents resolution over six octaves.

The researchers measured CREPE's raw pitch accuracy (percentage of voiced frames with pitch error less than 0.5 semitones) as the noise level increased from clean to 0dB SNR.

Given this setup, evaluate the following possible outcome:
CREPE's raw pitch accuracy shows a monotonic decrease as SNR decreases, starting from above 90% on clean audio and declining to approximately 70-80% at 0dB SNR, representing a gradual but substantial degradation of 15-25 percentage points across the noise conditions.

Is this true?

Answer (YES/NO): NO